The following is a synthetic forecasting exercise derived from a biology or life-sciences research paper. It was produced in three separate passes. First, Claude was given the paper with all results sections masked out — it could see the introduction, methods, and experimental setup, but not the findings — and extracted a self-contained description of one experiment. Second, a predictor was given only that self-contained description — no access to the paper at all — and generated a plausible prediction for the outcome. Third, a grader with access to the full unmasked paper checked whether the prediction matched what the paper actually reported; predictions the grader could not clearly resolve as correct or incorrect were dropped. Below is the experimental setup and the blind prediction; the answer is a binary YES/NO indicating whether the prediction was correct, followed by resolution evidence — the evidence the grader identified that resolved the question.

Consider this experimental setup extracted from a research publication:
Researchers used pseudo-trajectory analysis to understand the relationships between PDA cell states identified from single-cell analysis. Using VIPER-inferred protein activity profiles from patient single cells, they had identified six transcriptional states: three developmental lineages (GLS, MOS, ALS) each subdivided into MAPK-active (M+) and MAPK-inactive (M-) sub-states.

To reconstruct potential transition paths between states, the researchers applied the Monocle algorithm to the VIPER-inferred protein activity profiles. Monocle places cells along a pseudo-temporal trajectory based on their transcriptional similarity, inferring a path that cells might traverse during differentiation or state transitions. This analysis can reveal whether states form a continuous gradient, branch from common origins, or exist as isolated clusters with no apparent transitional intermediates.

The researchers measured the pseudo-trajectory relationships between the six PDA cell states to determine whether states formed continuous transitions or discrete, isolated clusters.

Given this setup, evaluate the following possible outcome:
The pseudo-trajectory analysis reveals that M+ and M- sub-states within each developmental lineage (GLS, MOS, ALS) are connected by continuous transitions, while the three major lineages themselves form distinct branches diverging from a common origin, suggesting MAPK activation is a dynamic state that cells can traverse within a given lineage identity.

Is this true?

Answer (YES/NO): YES